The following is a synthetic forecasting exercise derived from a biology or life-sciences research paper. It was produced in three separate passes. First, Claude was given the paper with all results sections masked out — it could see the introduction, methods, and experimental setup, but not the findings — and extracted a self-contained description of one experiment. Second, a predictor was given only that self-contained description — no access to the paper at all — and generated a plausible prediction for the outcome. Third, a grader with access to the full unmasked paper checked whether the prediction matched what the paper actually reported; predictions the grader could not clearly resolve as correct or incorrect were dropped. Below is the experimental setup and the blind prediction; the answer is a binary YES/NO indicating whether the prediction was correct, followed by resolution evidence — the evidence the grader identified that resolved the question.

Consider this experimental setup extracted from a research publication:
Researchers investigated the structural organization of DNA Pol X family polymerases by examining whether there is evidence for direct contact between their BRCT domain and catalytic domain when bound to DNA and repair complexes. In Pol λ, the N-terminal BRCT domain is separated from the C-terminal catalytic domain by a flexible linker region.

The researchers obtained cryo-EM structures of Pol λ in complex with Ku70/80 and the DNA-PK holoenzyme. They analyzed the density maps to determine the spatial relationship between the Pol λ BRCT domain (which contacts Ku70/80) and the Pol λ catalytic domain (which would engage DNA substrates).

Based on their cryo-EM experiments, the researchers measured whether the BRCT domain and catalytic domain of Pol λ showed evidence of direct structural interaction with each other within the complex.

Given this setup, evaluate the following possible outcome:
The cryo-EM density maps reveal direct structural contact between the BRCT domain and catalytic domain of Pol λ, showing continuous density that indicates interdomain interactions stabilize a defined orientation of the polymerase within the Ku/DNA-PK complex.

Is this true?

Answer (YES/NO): NO